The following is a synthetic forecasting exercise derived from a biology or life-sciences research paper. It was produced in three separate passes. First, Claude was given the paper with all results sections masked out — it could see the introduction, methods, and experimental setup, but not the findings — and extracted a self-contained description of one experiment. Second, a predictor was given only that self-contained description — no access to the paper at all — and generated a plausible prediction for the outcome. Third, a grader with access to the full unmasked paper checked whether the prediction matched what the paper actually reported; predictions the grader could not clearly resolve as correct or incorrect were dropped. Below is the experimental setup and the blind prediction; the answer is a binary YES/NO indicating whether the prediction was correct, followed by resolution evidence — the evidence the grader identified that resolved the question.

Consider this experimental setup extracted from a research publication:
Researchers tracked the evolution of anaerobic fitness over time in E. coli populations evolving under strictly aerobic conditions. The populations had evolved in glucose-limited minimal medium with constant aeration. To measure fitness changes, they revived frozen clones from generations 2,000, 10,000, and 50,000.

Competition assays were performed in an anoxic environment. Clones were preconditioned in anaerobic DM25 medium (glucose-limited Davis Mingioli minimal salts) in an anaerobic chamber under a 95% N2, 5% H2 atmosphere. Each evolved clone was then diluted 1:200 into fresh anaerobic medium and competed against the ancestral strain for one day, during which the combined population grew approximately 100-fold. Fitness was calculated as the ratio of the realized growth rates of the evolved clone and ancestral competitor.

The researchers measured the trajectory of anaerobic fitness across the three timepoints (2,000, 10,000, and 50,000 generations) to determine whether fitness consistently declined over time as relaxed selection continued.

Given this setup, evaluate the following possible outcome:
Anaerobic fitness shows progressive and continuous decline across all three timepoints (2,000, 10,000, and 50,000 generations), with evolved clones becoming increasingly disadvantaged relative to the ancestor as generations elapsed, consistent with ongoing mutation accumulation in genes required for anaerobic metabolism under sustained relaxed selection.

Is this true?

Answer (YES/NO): NO